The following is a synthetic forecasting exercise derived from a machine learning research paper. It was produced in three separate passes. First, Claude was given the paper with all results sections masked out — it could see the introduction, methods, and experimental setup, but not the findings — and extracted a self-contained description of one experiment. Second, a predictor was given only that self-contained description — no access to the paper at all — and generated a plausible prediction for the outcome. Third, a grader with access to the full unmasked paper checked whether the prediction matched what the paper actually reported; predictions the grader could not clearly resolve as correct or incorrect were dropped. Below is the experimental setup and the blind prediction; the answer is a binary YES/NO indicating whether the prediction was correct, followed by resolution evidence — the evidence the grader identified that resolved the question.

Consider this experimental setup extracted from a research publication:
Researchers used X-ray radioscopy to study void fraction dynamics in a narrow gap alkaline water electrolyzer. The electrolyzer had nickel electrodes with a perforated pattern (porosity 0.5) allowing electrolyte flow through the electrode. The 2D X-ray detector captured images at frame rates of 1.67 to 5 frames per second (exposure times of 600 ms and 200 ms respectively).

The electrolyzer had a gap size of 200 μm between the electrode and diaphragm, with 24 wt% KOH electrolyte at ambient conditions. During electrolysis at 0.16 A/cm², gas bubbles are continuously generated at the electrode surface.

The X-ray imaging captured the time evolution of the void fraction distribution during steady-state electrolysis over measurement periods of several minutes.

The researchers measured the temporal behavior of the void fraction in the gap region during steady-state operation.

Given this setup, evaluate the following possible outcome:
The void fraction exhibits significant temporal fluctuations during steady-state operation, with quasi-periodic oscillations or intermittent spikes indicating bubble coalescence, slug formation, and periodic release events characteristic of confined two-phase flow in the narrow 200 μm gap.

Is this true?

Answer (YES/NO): NO